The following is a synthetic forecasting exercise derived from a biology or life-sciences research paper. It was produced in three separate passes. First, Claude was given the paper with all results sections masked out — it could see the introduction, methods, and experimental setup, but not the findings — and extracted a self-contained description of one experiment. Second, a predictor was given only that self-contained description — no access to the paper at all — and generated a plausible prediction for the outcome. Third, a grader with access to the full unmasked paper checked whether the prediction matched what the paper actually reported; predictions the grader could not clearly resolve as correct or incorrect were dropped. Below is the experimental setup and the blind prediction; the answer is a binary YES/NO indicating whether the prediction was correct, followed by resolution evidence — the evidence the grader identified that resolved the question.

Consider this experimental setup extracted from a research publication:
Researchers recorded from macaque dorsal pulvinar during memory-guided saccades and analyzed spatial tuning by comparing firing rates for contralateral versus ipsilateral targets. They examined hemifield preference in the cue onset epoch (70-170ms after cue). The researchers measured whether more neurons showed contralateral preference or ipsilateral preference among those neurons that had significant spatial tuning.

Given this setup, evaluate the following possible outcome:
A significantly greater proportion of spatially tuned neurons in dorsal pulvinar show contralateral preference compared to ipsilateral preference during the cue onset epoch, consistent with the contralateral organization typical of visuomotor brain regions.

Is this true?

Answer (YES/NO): YES